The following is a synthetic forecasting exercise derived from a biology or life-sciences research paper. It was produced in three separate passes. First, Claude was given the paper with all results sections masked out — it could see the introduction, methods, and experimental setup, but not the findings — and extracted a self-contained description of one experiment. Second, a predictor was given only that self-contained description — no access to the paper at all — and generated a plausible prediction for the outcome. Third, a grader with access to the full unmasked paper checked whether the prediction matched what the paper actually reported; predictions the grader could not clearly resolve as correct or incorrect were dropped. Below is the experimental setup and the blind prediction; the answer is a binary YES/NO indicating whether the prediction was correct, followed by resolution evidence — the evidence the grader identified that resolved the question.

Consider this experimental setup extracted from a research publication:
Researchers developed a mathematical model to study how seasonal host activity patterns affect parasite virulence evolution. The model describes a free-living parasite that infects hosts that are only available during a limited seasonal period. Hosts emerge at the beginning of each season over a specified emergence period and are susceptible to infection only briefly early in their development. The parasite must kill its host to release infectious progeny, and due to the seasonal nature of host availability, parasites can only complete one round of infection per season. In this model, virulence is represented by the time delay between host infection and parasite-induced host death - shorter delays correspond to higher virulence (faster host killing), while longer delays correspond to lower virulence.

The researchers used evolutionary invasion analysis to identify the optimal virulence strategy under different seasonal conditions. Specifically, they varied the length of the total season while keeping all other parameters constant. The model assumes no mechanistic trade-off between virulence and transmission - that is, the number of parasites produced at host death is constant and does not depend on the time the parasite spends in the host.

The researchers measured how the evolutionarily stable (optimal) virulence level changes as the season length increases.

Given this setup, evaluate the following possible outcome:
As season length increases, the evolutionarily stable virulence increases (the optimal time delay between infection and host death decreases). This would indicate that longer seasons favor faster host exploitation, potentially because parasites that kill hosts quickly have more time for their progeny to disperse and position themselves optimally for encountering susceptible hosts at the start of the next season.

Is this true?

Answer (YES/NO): NO